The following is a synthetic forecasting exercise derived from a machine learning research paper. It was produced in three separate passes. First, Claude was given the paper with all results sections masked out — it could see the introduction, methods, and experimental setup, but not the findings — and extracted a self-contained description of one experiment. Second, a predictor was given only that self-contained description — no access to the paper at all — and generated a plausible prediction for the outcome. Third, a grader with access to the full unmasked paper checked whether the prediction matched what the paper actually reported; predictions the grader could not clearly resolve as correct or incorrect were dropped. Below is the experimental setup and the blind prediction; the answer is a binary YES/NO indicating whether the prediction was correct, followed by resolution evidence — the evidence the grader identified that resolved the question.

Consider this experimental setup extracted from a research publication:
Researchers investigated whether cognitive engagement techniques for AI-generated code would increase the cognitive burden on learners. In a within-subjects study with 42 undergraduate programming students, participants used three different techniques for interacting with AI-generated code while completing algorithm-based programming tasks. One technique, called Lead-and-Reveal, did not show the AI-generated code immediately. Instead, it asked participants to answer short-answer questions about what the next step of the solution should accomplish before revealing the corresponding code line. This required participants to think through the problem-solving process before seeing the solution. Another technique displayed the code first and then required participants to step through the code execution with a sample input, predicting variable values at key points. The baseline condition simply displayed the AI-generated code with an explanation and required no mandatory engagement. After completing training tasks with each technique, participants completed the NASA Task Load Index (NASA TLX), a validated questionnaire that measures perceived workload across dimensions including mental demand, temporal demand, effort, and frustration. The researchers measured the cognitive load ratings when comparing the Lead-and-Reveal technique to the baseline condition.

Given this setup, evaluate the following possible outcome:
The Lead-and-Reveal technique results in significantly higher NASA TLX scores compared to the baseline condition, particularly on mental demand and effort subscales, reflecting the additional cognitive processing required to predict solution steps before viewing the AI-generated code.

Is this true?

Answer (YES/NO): NO